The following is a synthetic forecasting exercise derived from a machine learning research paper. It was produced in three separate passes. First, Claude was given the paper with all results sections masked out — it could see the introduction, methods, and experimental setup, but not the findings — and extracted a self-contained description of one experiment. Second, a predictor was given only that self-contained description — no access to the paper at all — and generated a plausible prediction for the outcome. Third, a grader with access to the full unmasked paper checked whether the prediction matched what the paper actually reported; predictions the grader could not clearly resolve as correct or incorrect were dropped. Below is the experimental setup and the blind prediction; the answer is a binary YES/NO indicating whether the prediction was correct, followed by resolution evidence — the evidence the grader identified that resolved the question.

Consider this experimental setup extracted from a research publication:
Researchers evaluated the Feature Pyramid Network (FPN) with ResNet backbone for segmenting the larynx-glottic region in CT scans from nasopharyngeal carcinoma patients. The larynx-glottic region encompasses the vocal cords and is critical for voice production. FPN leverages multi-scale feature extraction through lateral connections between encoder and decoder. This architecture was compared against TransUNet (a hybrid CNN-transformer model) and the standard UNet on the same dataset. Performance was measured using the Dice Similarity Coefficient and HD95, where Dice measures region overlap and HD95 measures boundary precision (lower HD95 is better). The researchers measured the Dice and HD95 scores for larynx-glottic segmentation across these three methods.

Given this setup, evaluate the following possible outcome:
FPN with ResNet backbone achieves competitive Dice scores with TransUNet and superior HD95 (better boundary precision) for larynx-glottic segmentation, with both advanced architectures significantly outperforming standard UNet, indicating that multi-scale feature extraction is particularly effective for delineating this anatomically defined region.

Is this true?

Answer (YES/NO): NO